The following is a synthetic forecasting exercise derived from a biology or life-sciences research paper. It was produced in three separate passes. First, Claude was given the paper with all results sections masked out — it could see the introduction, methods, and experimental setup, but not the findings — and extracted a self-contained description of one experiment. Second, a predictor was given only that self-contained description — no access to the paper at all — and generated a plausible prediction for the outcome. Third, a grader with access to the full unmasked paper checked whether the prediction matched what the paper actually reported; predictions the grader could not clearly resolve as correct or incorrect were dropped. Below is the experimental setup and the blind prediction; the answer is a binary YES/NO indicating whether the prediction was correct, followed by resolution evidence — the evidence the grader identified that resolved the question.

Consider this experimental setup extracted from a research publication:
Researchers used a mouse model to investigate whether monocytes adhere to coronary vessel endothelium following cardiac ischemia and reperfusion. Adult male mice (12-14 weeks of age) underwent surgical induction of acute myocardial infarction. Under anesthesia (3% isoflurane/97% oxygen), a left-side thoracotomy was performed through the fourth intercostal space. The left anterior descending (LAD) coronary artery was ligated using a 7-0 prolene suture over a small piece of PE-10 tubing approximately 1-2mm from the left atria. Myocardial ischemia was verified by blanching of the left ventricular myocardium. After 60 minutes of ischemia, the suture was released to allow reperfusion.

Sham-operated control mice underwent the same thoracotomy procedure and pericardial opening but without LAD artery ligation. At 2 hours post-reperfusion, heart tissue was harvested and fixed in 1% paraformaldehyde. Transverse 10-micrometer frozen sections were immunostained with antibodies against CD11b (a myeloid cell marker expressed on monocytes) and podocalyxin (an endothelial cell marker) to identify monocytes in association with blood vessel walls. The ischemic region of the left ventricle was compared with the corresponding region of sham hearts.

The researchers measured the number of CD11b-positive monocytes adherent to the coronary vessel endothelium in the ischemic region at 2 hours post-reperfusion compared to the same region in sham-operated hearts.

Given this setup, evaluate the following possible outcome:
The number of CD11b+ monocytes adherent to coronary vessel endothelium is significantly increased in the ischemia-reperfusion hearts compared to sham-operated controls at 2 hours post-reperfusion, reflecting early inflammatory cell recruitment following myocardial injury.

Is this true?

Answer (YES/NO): YES